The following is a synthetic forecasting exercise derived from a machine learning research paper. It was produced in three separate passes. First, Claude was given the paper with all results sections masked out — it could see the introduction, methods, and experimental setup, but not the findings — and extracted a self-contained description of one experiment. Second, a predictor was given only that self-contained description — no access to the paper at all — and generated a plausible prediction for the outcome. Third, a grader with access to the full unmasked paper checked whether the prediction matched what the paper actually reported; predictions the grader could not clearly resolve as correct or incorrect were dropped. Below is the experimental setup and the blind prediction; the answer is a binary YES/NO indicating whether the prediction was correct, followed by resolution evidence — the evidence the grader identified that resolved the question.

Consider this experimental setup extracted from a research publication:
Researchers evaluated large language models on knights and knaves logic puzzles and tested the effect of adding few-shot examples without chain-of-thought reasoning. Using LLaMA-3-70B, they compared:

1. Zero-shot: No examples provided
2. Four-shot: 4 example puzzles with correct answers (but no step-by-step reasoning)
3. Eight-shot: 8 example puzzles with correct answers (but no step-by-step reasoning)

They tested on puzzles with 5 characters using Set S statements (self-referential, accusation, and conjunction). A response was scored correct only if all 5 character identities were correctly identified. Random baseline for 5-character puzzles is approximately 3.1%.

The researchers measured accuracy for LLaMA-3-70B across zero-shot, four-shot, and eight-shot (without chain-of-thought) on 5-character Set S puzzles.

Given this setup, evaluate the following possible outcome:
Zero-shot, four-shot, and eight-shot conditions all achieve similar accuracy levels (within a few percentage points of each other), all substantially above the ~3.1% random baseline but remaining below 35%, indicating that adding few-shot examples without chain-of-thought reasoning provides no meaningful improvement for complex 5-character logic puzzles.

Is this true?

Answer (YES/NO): NO